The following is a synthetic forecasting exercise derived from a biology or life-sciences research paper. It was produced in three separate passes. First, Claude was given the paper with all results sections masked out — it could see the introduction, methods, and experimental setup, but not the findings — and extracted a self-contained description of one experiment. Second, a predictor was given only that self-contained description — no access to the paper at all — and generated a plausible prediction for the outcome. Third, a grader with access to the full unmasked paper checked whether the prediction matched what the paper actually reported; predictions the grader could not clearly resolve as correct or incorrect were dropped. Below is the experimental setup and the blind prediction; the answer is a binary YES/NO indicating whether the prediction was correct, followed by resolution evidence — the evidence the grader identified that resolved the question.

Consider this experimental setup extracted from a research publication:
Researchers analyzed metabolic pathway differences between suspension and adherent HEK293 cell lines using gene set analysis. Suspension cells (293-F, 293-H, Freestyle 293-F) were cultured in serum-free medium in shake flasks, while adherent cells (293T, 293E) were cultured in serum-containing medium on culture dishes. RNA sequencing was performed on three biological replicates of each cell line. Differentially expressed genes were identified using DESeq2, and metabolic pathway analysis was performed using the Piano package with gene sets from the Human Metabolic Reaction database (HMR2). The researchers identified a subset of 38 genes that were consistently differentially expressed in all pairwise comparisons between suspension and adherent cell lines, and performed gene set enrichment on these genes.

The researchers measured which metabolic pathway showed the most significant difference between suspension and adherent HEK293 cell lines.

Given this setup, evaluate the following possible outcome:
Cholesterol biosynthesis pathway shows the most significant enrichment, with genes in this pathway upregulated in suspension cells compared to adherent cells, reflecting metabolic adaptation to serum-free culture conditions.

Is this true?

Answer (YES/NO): YES